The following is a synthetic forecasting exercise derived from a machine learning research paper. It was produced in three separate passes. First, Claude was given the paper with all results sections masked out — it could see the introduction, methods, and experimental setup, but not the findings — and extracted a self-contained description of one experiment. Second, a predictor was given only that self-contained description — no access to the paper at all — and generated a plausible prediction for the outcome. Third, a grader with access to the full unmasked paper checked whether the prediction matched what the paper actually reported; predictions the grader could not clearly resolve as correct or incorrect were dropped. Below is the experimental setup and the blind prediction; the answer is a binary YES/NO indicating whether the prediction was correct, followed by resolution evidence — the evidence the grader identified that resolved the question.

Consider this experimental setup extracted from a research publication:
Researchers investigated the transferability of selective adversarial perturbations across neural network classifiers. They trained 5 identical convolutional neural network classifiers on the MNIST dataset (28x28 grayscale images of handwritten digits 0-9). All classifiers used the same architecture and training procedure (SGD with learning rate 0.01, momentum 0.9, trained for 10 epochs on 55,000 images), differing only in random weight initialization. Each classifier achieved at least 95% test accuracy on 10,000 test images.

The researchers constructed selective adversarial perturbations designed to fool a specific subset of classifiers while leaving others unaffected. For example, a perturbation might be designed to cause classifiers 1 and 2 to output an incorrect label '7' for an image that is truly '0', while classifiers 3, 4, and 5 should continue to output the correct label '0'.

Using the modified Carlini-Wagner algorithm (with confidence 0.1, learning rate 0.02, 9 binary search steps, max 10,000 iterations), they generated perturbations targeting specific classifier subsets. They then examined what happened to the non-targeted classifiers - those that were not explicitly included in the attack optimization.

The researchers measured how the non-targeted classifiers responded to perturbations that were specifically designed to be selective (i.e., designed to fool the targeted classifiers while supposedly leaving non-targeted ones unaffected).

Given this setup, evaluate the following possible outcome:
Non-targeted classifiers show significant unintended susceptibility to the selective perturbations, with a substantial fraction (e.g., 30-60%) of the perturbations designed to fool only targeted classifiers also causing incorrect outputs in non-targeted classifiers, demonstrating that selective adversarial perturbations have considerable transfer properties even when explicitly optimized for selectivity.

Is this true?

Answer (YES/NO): NO